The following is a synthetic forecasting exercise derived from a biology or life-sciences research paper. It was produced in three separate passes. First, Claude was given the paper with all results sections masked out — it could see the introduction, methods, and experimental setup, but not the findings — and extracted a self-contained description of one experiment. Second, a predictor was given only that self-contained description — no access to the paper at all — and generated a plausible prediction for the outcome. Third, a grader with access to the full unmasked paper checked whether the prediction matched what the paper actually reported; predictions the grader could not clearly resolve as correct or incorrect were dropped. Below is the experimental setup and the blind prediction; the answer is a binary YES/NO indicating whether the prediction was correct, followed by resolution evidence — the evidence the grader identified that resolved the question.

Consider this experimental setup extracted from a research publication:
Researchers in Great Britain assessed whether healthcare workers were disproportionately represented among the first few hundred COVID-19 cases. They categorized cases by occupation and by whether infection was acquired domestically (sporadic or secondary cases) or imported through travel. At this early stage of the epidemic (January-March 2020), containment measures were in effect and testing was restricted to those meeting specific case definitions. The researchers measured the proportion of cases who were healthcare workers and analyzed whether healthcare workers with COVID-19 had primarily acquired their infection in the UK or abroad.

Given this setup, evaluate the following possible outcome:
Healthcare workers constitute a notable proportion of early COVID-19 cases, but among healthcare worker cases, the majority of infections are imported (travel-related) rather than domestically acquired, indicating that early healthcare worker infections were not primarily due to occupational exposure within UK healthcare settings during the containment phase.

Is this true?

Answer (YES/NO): YES